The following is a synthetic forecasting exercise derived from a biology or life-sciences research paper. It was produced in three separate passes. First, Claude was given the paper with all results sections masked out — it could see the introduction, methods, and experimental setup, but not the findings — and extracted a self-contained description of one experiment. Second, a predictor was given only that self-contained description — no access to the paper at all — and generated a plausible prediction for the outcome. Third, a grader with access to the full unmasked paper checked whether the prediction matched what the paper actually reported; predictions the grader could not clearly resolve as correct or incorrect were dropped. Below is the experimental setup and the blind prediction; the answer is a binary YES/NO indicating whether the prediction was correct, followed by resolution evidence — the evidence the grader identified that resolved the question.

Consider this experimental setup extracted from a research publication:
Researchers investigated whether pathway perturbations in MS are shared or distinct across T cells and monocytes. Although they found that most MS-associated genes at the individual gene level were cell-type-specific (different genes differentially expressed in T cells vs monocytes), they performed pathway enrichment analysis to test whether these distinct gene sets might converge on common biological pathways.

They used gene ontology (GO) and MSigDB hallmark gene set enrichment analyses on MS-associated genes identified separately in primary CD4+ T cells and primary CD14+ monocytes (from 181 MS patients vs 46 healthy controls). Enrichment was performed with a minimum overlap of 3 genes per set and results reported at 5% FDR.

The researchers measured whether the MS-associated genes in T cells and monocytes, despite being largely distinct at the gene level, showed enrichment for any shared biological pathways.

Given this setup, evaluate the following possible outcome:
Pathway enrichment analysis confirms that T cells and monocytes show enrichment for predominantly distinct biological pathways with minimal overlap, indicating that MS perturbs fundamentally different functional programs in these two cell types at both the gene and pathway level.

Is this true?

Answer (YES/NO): NO